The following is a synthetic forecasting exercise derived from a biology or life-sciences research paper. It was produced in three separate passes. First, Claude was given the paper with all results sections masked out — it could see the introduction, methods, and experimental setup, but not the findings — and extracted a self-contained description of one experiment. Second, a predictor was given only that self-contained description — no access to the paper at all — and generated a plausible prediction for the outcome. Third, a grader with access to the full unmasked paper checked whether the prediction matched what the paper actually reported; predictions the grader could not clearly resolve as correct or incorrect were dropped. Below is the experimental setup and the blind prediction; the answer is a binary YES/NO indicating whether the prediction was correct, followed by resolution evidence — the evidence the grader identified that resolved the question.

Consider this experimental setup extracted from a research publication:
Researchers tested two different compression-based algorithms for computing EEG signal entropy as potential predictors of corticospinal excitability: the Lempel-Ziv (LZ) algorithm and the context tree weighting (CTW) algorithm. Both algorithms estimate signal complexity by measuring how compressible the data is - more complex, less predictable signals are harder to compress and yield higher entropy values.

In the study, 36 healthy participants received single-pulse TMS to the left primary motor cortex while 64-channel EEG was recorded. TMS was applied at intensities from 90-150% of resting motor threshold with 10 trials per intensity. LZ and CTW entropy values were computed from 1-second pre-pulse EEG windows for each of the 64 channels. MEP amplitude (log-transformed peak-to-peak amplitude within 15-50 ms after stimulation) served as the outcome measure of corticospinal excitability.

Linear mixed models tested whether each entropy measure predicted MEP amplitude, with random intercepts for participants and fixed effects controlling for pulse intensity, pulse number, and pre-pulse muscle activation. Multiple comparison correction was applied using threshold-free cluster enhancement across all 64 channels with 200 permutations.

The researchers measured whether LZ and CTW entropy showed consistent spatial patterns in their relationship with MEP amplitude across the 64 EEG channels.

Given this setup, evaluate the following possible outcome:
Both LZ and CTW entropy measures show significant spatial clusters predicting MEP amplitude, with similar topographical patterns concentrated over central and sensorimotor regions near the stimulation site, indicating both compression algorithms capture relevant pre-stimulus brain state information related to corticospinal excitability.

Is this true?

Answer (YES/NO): NO